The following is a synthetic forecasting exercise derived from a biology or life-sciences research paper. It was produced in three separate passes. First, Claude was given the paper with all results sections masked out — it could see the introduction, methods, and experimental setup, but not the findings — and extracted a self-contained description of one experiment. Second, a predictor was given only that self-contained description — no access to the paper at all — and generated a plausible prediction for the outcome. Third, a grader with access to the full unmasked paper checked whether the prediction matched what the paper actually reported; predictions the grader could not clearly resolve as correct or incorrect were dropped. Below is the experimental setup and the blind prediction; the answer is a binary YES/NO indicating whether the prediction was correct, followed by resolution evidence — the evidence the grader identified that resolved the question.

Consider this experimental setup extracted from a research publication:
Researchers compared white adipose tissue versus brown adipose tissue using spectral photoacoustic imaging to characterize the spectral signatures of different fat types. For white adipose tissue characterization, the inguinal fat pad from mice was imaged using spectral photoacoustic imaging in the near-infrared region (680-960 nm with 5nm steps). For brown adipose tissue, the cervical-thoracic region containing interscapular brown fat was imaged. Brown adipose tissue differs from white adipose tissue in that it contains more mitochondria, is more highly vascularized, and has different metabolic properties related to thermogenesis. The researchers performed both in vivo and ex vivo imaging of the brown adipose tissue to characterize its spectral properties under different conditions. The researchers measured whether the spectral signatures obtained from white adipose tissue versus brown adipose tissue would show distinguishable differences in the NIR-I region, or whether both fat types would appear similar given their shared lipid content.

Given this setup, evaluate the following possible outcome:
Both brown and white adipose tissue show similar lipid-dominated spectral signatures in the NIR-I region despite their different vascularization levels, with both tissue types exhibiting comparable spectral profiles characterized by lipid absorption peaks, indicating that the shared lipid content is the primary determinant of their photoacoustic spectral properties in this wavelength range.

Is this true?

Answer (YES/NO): NO